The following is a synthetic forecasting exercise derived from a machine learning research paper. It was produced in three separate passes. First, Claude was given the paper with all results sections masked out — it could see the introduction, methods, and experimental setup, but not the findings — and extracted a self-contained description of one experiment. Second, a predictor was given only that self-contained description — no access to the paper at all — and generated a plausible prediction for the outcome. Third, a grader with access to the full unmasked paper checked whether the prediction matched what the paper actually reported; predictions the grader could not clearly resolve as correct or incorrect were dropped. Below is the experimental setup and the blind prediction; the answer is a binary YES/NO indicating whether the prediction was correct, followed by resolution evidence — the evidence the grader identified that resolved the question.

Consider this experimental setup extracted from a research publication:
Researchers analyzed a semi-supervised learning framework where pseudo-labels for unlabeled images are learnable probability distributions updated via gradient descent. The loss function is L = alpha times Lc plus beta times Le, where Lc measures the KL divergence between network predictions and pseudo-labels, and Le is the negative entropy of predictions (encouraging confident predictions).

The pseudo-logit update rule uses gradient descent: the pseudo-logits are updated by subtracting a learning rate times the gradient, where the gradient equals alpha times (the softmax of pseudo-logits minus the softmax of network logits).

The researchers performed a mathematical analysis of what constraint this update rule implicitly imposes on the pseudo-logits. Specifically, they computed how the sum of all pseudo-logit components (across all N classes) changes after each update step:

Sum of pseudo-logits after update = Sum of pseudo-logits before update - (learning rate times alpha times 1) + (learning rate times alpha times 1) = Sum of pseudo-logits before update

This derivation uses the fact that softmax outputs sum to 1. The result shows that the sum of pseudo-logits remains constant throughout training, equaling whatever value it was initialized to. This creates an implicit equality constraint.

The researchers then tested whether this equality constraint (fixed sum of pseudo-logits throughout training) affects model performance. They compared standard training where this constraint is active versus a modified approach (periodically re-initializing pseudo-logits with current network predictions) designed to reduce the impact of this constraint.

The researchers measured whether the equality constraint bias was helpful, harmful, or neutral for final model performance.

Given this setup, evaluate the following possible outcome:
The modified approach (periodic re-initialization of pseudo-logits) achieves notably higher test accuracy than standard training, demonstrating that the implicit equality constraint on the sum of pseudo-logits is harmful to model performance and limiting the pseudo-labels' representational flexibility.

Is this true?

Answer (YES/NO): YES